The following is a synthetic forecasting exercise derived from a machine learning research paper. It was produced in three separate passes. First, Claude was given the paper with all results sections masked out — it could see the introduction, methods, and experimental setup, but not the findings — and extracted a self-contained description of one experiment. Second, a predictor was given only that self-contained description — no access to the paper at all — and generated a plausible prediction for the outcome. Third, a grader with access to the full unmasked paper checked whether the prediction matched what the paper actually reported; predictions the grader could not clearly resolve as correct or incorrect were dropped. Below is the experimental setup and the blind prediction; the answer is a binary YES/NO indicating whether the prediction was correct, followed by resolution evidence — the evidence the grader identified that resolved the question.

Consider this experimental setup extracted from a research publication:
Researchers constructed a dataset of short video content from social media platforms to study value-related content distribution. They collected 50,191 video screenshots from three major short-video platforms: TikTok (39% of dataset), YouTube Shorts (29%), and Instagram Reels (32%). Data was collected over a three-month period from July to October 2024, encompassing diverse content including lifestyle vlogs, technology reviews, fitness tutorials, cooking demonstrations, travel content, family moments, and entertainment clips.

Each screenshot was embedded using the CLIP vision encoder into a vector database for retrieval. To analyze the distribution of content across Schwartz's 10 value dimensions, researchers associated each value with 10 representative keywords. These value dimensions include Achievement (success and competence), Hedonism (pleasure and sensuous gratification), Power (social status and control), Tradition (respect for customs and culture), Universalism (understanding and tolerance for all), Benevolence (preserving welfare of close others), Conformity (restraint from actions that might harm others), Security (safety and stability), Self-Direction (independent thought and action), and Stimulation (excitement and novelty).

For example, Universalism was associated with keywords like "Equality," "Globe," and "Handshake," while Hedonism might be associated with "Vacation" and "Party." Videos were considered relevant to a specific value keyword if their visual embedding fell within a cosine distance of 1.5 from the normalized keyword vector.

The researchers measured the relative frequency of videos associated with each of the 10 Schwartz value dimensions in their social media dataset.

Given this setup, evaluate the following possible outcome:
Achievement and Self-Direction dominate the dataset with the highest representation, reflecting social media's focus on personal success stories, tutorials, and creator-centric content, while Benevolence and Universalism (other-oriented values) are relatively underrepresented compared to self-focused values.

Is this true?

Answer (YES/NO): NO